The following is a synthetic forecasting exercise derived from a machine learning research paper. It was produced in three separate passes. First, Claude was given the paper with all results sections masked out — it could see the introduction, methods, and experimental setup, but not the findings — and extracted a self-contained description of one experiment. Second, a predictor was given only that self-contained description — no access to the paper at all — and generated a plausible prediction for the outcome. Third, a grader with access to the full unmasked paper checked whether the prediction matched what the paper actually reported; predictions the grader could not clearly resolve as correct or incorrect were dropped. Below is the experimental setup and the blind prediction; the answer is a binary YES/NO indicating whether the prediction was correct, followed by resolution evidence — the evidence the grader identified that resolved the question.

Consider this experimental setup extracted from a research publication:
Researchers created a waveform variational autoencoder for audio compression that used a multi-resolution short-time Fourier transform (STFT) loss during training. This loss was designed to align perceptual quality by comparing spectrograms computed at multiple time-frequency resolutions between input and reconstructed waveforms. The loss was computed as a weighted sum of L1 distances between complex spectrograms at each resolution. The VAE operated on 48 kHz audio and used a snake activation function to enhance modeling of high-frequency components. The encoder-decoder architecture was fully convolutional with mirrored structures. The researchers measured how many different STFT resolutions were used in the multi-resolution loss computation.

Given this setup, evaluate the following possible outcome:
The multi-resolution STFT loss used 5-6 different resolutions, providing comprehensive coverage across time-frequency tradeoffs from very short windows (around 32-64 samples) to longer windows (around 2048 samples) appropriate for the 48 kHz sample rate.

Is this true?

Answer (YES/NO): NO